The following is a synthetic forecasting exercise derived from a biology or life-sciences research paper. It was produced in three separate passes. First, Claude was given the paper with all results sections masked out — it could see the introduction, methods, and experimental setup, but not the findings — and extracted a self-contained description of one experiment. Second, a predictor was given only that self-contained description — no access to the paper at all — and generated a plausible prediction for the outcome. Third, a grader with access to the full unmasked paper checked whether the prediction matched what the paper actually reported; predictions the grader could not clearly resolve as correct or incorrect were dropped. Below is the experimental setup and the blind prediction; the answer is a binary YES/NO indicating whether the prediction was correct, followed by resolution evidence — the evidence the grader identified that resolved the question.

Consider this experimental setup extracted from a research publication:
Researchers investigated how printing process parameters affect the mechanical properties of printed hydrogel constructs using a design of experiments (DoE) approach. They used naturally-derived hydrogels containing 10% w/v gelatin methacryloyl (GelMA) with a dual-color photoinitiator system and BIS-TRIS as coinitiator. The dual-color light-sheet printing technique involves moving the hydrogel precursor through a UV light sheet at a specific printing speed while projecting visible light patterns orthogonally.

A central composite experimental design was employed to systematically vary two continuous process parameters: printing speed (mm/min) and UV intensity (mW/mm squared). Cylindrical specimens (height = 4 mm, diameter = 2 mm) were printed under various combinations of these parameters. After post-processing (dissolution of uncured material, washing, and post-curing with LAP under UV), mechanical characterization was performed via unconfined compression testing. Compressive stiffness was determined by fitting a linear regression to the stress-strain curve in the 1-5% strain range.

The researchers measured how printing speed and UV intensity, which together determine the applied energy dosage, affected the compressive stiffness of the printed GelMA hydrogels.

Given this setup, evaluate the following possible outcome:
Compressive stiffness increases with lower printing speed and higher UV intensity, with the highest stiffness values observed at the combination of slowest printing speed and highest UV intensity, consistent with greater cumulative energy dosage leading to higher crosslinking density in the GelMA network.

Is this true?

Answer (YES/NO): YES